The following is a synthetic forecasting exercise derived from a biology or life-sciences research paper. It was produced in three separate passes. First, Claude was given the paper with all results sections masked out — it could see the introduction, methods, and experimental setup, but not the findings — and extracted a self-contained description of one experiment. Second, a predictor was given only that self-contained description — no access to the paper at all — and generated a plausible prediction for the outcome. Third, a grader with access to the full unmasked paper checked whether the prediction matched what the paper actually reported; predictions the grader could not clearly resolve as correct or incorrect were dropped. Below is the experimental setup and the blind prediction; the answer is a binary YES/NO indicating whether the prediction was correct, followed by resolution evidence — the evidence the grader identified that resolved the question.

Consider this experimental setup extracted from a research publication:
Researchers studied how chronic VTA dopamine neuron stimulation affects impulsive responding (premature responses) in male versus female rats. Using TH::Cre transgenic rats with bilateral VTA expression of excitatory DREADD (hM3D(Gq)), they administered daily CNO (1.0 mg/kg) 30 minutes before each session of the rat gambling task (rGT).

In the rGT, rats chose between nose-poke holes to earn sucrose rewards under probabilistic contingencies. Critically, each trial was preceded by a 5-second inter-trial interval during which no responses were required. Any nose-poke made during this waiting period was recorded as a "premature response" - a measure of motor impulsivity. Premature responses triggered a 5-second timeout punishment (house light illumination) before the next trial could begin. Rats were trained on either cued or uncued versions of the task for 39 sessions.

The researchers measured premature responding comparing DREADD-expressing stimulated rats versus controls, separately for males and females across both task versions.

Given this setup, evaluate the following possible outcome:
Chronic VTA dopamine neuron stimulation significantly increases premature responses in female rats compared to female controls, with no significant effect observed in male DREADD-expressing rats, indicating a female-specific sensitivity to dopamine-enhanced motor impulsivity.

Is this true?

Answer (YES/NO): YES